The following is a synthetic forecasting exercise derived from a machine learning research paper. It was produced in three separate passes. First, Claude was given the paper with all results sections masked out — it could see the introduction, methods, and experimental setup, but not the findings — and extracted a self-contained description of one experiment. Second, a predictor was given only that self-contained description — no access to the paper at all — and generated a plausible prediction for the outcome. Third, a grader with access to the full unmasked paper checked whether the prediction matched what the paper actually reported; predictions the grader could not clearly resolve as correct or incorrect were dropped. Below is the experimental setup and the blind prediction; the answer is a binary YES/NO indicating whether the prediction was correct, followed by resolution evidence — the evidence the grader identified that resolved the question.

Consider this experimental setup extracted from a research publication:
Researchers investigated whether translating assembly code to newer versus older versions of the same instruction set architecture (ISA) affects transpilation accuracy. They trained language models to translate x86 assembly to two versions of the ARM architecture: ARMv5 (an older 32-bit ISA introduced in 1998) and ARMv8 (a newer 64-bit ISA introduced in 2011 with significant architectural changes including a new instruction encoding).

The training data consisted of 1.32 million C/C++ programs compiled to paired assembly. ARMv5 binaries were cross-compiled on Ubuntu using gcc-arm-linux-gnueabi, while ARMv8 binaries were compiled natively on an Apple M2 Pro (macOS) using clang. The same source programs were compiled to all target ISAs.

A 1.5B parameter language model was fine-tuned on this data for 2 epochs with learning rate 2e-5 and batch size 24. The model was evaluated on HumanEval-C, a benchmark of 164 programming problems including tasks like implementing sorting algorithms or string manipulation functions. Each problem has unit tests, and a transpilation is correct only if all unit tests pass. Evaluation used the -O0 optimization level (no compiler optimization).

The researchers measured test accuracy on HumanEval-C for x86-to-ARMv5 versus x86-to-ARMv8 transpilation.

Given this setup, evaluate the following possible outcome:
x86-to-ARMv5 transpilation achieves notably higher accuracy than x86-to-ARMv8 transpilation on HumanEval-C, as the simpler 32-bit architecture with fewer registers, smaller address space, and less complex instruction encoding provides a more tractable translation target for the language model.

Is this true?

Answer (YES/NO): NO